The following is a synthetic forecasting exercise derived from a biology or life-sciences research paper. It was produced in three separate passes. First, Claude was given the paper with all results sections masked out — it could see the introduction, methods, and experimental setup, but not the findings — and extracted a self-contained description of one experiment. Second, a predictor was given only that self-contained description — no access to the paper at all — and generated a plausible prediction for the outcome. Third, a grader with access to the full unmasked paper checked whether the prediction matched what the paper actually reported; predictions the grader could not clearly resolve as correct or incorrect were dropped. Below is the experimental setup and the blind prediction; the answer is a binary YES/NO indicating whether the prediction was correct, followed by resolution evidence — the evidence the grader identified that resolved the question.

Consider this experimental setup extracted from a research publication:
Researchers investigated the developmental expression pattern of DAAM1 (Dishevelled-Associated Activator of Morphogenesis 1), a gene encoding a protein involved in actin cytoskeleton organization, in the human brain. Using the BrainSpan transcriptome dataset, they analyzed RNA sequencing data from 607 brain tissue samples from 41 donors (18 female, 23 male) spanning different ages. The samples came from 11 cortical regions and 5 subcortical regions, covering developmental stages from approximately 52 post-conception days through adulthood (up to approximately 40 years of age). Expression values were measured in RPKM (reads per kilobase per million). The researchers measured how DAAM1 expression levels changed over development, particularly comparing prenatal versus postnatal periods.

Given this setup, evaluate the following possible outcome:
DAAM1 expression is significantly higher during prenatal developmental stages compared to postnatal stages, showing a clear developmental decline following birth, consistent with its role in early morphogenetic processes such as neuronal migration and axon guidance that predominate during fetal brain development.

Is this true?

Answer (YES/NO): YES